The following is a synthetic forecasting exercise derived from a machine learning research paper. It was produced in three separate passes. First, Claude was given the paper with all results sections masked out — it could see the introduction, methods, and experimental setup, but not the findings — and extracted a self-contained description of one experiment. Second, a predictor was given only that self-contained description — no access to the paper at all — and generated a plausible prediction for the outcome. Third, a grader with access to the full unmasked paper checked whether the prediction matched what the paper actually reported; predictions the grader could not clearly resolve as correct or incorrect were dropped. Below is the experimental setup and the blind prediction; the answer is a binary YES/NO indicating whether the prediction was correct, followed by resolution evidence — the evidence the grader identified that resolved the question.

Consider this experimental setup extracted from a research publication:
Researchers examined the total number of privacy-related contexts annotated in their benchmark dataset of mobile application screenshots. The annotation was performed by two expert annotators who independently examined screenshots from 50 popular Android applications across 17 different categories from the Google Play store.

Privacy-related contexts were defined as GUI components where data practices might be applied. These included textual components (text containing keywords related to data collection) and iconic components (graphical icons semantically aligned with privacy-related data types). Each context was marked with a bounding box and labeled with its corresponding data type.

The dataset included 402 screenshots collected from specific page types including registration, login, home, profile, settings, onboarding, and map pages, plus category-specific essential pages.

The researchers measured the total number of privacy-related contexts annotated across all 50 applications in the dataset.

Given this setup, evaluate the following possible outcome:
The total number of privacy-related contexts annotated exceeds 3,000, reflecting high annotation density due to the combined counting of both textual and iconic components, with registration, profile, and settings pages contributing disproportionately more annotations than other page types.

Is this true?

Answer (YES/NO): NO